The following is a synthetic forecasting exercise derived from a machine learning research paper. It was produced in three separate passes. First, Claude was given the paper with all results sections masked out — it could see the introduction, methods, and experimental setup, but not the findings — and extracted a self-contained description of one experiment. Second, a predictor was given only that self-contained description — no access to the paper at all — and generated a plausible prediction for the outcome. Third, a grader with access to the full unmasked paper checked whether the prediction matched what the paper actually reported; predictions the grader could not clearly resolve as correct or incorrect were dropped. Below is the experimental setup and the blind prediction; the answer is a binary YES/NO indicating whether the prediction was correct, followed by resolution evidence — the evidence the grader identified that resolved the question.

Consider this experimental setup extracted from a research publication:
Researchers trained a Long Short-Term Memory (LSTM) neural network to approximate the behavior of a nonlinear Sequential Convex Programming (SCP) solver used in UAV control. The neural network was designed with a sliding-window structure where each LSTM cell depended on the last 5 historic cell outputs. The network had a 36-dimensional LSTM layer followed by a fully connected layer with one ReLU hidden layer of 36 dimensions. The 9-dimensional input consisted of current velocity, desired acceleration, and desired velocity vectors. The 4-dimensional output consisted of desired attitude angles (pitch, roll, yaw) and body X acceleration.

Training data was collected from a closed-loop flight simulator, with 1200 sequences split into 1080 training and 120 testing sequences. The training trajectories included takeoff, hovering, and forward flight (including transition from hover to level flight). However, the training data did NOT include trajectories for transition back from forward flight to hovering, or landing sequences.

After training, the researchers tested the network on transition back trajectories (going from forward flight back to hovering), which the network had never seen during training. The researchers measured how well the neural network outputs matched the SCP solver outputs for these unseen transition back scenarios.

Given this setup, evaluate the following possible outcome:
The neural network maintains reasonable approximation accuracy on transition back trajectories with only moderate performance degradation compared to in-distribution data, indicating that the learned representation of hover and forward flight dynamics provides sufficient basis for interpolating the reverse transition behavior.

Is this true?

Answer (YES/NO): NO